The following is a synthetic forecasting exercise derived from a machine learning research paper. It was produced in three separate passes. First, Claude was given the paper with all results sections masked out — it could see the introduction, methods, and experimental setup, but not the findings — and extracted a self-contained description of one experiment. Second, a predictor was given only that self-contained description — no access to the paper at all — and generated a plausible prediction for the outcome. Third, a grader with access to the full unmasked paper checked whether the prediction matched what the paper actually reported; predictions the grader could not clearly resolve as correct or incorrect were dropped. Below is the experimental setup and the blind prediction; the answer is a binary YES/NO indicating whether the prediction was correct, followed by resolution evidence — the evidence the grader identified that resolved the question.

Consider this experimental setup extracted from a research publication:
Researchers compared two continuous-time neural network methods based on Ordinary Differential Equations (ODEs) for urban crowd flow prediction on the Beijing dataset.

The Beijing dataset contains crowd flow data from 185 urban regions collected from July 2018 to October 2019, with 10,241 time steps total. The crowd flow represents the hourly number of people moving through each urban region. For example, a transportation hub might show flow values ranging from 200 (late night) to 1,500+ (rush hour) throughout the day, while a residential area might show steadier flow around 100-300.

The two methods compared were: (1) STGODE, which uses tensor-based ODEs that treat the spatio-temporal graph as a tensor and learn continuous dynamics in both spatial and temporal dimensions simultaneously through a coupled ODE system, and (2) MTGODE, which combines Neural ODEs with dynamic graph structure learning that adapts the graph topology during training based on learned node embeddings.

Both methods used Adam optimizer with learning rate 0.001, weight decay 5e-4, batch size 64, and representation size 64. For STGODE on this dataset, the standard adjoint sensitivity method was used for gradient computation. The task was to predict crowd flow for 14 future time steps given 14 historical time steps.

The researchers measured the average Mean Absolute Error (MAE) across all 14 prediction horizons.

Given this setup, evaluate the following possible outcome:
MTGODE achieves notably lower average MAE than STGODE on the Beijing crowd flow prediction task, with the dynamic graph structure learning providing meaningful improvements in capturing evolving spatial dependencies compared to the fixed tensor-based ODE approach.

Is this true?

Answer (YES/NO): NO